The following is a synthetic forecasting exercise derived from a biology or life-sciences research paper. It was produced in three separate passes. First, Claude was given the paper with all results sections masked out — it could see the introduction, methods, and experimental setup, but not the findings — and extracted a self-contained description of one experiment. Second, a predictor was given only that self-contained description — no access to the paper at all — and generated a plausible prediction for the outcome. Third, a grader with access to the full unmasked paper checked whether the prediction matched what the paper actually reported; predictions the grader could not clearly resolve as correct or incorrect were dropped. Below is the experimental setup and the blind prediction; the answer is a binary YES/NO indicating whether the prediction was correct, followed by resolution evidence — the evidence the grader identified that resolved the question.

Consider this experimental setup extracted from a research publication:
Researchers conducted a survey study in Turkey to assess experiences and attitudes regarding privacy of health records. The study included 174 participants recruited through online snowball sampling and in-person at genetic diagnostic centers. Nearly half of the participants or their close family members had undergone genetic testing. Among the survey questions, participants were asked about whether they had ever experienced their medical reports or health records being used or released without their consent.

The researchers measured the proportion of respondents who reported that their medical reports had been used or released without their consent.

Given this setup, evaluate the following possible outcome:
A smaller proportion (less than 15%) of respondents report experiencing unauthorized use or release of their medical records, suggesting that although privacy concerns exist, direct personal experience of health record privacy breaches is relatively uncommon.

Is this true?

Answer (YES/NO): YES